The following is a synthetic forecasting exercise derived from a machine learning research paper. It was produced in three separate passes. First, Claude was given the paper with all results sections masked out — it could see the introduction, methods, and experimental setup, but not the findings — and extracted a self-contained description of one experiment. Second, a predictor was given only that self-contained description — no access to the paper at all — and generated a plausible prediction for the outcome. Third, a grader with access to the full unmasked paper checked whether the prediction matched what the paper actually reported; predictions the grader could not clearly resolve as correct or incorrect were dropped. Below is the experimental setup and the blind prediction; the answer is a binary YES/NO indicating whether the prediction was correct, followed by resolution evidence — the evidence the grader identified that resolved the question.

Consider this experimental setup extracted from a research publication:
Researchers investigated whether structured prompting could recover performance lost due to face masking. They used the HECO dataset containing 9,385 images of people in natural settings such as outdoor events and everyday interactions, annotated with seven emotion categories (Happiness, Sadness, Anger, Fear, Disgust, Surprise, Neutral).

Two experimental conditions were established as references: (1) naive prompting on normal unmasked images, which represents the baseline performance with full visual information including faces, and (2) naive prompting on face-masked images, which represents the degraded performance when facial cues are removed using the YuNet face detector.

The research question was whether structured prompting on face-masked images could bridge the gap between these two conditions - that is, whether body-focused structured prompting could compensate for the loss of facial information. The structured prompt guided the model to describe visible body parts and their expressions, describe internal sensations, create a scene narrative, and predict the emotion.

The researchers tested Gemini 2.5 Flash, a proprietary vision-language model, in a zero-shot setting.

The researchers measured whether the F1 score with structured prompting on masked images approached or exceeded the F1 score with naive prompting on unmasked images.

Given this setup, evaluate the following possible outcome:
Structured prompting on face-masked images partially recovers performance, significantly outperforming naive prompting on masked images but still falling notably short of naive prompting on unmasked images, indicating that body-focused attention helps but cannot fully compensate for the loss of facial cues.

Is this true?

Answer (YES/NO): NO